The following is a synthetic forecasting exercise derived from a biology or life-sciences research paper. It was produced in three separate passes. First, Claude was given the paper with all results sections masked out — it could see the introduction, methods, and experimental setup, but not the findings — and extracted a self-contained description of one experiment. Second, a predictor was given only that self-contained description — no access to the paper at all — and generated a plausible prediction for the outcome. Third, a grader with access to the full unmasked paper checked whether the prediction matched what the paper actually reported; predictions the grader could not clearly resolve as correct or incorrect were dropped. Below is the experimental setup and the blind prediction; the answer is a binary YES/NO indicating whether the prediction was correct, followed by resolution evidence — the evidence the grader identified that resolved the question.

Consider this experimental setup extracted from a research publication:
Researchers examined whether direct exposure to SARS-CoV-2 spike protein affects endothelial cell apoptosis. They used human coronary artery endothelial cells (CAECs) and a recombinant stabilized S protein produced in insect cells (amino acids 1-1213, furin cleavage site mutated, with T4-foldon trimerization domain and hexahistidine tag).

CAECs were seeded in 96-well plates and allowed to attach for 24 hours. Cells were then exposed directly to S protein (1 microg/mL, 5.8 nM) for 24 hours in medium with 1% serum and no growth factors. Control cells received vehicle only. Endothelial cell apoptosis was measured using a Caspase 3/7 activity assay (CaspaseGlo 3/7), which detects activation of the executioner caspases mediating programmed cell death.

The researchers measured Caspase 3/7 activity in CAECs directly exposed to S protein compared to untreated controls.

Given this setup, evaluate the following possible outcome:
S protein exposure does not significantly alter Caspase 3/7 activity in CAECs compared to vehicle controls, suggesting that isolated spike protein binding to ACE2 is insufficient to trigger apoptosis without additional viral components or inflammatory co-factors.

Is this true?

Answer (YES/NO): YES